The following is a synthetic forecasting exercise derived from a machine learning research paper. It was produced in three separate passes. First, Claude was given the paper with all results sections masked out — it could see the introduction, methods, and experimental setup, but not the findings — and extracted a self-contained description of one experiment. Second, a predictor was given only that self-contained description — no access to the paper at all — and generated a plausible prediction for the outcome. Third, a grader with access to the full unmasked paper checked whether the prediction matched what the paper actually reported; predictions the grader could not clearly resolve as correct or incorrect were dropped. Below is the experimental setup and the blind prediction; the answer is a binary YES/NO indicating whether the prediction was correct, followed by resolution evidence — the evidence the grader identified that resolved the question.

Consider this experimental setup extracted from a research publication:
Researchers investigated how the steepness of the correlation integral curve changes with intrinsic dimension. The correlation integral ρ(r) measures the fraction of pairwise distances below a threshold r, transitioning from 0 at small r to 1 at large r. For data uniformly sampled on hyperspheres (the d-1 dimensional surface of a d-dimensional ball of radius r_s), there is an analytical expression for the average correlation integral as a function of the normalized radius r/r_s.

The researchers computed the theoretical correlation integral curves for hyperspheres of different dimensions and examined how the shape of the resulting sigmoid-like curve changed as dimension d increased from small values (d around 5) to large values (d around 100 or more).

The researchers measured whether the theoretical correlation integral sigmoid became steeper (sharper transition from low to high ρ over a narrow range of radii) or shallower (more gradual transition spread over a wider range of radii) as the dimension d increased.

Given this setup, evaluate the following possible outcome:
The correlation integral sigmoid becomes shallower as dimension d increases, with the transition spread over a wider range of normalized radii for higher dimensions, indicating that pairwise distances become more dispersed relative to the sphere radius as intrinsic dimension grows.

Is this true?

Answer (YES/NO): NO